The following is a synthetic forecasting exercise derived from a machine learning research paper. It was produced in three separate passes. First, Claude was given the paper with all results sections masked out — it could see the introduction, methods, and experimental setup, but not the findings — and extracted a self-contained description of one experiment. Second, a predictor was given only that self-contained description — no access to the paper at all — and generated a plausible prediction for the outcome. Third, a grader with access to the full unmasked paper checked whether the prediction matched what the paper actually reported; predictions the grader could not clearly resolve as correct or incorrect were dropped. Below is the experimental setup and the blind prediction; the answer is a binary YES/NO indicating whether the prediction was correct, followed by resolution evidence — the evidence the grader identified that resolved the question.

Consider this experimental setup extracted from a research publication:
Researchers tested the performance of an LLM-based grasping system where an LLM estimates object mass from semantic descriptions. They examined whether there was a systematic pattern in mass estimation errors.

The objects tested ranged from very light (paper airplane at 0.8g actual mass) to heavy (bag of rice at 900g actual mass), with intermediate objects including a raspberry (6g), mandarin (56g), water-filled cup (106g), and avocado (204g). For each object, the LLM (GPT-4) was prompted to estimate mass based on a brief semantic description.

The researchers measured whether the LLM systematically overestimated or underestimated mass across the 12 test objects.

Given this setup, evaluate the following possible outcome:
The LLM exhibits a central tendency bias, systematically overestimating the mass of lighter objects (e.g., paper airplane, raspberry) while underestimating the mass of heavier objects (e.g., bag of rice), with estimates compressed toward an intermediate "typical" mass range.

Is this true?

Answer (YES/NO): NO